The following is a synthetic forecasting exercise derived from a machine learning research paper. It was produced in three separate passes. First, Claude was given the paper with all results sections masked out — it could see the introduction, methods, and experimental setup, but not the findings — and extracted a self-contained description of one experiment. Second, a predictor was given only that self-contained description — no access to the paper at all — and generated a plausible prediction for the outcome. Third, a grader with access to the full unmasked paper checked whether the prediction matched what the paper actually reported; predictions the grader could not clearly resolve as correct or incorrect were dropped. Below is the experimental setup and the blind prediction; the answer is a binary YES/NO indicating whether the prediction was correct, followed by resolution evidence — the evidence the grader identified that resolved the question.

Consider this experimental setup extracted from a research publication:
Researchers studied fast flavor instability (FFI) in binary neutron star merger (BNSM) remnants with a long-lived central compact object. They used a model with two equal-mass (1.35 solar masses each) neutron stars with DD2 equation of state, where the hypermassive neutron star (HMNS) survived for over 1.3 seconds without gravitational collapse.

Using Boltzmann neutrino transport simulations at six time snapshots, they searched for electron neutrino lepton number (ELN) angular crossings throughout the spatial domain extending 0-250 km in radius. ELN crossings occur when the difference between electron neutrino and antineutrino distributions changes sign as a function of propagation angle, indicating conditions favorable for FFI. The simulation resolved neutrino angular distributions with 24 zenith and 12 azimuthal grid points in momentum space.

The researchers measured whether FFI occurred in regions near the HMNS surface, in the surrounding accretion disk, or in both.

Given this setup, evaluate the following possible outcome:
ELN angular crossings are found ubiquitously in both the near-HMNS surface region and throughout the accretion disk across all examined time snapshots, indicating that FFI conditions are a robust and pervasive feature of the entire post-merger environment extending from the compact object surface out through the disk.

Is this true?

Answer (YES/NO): NO